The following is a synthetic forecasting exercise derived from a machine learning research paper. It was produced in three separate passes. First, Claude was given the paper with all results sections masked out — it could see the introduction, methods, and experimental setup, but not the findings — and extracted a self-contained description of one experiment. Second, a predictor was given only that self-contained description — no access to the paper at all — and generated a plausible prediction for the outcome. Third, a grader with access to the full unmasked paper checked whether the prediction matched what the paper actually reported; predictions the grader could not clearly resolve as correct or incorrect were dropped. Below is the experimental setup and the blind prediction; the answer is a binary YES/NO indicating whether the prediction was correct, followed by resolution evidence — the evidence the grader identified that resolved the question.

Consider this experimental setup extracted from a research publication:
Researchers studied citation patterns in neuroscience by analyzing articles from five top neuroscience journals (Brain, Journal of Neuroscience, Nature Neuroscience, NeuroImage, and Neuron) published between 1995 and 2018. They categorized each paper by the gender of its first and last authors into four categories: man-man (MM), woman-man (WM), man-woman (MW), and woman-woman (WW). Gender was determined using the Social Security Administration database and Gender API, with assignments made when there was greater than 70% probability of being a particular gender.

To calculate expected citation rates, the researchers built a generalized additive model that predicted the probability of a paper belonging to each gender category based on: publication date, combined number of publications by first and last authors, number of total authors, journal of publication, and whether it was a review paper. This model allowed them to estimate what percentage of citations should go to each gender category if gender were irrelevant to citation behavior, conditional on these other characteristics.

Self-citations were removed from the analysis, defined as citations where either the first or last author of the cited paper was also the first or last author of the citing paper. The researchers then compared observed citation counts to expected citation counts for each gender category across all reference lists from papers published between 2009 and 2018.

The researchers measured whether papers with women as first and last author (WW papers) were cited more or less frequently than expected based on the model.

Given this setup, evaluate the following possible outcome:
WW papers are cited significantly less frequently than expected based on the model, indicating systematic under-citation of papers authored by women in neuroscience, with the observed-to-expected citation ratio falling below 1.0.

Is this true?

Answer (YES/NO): YES